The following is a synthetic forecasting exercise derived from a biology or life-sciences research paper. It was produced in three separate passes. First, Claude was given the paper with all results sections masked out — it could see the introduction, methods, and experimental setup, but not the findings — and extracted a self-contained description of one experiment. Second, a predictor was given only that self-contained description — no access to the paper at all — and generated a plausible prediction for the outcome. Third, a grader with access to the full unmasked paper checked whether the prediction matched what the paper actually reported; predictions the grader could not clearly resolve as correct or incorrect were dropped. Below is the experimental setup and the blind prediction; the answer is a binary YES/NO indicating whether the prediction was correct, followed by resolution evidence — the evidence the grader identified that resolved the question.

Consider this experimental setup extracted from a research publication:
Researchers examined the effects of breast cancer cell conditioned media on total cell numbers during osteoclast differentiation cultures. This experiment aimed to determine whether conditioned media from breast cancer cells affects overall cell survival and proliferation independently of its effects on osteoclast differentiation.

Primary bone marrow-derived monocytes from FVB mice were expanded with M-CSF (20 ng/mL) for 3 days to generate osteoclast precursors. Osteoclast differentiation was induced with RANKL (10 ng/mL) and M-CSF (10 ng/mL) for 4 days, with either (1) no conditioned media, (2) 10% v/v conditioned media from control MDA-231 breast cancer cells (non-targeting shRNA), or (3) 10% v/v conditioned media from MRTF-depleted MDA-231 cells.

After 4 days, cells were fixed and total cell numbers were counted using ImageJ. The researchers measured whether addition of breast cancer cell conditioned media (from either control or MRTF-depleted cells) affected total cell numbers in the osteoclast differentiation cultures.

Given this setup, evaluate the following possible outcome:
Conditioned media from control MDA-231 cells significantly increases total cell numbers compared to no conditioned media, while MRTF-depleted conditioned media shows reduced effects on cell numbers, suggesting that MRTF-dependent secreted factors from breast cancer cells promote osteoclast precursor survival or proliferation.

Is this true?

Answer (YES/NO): NO